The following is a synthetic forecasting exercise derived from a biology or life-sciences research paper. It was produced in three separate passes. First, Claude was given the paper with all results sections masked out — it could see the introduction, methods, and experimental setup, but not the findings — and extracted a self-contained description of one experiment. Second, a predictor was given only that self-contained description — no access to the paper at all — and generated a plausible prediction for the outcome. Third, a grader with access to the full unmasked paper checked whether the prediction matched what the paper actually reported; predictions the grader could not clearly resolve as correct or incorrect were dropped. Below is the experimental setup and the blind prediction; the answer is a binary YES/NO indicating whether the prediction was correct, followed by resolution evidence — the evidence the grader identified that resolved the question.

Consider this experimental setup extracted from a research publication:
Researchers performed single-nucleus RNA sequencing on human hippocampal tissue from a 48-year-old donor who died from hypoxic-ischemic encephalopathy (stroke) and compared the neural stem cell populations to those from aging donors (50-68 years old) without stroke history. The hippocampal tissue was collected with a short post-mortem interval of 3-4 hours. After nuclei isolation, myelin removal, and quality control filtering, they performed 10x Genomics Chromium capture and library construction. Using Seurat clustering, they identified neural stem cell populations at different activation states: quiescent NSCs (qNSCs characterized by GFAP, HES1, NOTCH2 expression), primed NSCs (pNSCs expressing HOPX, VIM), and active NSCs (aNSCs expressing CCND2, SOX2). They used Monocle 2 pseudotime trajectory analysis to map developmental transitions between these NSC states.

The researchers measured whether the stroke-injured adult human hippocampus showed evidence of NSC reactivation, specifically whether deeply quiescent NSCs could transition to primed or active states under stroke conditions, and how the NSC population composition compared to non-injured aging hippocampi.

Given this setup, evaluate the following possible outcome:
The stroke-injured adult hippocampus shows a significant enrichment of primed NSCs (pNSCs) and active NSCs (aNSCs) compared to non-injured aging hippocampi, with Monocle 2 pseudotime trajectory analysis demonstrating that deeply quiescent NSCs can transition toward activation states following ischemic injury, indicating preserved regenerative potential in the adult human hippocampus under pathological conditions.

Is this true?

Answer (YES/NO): YES